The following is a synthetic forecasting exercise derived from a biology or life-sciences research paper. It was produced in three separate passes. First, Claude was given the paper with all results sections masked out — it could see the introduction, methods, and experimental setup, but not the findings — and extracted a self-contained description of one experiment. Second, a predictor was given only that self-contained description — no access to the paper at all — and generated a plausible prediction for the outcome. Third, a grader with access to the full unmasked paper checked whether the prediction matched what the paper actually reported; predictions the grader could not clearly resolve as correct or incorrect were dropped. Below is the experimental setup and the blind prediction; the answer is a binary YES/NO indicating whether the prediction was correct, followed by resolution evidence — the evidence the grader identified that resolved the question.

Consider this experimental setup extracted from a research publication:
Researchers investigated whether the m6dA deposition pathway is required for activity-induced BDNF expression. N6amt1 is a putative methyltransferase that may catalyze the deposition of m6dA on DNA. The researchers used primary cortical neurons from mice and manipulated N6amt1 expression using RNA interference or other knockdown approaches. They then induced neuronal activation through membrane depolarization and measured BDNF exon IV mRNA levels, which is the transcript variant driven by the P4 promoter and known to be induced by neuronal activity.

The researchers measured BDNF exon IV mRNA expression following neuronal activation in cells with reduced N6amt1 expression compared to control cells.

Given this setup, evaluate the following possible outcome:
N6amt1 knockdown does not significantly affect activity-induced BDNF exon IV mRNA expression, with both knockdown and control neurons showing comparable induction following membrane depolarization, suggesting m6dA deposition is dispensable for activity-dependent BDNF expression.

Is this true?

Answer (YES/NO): NO